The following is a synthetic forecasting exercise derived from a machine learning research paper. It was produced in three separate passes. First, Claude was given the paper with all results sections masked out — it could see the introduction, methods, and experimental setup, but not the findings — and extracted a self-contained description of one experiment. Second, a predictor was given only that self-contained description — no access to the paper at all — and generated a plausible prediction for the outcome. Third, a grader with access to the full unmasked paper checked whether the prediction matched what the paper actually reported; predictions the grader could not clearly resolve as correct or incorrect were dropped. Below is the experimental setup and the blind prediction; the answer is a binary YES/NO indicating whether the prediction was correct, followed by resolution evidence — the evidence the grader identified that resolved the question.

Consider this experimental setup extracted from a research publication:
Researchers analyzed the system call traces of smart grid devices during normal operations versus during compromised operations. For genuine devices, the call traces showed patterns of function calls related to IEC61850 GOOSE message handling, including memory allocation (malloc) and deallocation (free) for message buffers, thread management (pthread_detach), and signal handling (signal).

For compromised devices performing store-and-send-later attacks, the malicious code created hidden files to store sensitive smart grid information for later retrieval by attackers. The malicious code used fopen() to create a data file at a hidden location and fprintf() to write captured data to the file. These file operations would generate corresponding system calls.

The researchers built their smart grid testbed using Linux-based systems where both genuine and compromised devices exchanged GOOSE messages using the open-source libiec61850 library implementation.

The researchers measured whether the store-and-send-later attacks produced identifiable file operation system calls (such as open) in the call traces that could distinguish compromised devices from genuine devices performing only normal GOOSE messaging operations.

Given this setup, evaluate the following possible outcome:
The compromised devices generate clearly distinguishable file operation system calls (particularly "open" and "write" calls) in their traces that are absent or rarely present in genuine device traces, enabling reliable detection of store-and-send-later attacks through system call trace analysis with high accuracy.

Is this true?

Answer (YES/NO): NO